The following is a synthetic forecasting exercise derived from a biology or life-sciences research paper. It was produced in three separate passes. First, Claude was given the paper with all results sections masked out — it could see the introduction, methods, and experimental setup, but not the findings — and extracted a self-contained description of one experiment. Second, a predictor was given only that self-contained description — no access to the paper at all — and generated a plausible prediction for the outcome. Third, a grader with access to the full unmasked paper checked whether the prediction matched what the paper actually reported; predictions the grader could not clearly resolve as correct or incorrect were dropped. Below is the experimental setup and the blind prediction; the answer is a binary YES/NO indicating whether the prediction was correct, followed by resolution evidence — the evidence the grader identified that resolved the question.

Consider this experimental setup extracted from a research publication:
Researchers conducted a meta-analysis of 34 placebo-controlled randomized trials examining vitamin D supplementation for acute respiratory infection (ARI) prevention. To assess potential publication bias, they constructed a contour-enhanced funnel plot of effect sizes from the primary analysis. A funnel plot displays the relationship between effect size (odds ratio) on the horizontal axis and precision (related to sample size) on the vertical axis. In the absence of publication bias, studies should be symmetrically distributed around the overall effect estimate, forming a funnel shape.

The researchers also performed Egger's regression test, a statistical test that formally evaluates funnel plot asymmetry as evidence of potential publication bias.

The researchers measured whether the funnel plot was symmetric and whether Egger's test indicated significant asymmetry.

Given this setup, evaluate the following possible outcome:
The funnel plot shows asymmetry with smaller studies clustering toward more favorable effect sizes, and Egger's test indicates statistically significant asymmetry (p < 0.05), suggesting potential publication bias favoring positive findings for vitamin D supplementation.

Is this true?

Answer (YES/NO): YES